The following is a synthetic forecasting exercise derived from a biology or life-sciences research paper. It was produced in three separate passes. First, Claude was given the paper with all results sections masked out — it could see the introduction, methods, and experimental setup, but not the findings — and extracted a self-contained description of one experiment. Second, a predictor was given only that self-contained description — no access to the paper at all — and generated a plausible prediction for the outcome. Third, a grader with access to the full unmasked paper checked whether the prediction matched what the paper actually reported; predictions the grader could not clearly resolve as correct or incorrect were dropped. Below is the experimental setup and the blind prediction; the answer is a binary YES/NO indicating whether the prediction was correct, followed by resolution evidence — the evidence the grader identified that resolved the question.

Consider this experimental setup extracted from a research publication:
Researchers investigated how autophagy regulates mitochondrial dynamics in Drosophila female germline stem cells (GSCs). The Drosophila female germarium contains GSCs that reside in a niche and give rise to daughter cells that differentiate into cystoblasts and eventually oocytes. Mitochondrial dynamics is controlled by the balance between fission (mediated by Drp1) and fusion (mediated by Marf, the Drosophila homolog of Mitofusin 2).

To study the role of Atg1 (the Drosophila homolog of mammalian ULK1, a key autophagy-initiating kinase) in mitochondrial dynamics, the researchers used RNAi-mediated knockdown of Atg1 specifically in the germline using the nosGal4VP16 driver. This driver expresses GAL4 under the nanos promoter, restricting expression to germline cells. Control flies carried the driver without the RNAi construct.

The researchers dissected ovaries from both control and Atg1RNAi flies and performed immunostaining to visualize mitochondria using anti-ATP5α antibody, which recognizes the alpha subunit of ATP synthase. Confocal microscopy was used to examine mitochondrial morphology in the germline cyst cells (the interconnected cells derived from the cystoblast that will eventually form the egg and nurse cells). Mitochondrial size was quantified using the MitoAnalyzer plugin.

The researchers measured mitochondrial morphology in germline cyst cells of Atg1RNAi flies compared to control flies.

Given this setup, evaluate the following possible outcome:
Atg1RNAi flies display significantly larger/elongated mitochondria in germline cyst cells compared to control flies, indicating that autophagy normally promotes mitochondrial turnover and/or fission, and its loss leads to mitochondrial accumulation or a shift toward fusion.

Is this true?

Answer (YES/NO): YES